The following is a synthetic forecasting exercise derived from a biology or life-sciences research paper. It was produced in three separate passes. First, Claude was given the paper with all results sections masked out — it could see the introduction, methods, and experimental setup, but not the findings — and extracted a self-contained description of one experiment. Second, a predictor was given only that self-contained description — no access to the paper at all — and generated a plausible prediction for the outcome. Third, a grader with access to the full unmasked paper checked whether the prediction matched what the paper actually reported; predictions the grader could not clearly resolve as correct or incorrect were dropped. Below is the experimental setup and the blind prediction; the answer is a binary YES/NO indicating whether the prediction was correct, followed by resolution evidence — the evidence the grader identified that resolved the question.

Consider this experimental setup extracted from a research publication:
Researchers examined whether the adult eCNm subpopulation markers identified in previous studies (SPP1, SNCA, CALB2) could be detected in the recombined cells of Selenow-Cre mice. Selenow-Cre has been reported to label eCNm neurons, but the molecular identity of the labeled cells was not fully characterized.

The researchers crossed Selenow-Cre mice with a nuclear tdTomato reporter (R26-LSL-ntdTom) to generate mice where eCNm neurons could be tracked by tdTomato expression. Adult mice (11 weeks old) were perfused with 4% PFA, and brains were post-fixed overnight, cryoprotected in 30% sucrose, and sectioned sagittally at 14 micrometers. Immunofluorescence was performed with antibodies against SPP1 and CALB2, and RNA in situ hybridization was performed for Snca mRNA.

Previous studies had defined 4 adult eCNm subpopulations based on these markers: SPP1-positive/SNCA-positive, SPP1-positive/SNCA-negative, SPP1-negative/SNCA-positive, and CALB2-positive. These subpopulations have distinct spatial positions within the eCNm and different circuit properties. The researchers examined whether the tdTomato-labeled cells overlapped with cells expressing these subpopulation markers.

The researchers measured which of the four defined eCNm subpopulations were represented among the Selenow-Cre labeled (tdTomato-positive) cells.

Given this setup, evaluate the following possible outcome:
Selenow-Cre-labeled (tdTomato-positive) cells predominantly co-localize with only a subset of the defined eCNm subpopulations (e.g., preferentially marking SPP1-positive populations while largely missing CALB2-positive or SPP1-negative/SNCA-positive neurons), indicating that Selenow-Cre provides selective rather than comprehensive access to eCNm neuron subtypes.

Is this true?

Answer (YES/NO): NO